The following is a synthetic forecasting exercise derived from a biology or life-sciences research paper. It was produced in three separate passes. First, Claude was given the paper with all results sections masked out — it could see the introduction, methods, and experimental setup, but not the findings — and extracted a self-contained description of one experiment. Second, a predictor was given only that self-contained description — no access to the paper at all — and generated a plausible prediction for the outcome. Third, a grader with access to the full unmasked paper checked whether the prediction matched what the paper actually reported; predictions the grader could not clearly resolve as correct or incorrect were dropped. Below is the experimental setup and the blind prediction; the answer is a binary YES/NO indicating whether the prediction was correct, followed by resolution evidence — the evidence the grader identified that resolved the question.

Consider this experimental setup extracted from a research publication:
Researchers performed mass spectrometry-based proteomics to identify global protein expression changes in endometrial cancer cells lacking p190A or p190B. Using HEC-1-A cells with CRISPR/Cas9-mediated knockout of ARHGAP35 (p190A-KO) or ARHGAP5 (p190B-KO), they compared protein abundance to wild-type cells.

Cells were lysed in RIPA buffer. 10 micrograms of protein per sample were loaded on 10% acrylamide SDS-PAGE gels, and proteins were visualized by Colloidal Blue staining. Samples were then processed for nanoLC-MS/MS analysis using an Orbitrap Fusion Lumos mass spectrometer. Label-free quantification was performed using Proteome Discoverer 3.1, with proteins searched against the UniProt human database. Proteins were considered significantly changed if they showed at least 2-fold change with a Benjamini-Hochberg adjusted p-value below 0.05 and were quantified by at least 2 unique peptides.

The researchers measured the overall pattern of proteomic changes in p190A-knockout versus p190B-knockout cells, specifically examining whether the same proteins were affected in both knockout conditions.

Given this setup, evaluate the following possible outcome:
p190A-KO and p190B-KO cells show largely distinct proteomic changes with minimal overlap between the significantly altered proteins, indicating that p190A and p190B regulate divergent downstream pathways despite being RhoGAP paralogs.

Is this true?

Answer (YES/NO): NO